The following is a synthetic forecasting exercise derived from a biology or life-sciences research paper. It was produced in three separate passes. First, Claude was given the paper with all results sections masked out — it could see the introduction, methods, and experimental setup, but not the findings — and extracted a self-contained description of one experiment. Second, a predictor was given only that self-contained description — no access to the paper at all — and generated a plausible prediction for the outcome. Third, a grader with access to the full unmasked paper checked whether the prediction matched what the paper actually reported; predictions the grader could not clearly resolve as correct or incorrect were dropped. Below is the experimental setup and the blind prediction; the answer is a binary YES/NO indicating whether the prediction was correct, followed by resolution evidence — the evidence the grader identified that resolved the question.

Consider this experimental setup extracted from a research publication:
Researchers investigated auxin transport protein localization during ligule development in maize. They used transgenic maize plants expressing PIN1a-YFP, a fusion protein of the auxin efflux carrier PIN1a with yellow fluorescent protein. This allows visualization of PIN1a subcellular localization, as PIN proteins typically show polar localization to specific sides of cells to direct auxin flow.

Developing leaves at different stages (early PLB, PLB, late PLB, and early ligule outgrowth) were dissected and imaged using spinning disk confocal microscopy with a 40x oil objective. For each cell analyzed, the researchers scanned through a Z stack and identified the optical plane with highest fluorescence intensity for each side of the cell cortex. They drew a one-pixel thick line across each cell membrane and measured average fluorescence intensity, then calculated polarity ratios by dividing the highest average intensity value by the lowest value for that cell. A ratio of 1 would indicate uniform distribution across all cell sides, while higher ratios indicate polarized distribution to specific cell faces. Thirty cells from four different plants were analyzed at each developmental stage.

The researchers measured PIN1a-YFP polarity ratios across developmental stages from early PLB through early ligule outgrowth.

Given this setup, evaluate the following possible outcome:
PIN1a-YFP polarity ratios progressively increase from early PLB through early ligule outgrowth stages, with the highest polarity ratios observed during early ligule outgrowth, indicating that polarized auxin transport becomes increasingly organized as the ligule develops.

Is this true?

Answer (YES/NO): NO